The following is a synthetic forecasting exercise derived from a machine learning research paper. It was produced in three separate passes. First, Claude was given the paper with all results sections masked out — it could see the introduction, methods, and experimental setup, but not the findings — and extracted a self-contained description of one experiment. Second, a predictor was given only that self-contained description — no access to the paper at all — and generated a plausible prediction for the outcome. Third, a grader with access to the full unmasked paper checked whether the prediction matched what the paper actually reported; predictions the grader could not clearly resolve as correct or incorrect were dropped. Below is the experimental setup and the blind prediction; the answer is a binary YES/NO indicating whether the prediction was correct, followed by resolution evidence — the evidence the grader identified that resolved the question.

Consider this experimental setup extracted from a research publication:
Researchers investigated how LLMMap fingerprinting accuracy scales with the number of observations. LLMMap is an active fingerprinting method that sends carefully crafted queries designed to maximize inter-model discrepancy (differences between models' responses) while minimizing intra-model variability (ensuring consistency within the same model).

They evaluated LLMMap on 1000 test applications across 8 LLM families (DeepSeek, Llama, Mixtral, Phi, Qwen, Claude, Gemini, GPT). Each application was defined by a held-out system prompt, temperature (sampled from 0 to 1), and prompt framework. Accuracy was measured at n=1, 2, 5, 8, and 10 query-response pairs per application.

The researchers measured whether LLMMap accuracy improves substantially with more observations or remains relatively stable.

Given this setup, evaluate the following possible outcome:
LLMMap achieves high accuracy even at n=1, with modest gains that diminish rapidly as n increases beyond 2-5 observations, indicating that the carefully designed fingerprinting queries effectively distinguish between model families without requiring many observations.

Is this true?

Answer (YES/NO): NO